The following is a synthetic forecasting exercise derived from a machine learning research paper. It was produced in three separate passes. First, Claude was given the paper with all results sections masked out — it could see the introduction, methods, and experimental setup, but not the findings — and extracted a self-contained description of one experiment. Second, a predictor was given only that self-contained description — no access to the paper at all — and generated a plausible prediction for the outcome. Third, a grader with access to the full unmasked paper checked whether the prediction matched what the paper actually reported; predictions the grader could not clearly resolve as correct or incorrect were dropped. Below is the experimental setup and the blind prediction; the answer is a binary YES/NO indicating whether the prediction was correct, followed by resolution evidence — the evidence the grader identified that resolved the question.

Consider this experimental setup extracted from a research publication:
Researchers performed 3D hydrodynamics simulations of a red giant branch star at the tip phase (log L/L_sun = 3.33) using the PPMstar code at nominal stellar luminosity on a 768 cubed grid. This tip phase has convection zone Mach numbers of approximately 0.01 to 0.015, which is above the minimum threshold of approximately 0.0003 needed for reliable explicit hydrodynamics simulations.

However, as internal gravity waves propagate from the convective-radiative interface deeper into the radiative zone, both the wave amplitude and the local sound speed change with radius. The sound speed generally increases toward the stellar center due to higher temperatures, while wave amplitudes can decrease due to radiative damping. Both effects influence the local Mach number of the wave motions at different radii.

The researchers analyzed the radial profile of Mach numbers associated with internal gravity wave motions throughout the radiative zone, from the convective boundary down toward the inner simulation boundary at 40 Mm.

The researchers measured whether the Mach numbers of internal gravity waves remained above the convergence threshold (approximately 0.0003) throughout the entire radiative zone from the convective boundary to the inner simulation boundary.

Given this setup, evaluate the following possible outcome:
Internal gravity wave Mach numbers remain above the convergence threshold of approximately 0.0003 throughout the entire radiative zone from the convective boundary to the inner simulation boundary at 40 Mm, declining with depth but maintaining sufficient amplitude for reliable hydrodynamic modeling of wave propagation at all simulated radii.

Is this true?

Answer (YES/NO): NO